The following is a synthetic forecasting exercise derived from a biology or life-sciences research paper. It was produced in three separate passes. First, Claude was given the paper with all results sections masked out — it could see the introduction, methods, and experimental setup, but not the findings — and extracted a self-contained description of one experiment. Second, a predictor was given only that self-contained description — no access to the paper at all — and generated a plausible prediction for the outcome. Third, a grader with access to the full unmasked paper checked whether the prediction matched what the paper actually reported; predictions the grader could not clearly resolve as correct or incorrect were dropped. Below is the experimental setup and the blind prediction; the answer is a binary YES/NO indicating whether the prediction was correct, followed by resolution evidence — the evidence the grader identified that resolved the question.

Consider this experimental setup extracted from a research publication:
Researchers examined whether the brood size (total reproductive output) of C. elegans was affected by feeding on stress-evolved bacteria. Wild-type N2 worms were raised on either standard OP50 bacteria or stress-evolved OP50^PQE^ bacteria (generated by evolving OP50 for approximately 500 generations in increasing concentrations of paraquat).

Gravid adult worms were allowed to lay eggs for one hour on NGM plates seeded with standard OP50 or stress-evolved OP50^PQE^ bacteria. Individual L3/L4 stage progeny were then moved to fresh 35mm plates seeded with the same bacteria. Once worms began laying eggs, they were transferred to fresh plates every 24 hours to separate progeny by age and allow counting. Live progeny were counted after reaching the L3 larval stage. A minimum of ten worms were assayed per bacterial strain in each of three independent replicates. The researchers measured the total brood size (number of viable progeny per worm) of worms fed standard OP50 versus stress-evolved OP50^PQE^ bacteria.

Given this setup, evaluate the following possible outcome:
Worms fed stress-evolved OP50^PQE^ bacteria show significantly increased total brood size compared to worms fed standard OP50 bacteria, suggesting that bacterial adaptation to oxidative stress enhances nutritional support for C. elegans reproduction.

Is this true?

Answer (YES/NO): NO